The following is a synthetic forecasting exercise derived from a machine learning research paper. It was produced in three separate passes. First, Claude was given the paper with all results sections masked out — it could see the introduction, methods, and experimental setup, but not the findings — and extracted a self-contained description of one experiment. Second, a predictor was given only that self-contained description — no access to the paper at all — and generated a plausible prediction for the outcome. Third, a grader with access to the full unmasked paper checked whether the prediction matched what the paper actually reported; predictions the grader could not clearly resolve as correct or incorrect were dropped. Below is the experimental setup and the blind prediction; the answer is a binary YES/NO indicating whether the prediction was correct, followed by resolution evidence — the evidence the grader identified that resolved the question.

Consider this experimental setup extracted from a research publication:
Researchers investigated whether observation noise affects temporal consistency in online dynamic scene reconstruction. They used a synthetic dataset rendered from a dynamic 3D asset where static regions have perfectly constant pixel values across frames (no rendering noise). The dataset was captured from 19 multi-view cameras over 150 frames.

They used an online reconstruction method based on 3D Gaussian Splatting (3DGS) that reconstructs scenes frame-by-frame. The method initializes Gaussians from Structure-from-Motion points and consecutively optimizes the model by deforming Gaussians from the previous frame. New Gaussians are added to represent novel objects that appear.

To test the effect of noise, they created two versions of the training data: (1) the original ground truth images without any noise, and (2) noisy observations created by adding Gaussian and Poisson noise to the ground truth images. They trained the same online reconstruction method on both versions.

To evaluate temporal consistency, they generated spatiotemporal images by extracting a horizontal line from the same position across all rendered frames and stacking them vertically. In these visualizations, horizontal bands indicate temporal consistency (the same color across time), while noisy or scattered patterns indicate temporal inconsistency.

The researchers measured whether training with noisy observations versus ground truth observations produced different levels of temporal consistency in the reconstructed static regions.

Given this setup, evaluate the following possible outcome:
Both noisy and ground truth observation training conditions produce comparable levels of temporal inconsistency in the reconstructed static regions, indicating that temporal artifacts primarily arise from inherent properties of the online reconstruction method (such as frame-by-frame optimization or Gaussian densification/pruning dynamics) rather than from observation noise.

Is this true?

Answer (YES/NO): NO